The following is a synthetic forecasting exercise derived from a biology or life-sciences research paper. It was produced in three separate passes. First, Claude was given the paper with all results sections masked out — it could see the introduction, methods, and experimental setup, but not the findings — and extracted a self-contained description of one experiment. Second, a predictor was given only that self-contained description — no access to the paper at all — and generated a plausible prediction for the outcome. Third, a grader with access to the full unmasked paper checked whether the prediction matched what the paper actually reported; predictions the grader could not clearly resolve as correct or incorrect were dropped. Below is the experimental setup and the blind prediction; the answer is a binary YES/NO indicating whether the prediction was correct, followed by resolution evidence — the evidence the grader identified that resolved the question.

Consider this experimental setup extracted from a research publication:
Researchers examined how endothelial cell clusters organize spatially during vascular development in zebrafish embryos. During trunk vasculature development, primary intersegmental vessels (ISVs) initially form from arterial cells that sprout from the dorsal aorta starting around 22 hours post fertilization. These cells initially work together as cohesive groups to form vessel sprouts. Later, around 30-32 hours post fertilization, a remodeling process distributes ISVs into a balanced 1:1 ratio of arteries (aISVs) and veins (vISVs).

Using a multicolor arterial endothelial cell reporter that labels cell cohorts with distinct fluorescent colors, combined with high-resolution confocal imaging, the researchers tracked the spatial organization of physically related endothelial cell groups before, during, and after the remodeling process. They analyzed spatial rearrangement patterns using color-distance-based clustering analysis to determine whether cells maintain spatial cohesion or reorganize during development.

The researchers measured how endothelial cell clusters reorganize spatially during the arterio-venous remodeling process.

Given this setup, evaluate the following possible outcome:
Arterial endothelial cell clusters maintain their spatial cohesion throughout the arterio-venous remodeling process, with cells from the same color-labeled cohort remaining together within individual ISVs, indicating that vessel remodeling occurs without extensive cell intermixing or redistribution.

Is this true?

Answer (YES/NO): NO